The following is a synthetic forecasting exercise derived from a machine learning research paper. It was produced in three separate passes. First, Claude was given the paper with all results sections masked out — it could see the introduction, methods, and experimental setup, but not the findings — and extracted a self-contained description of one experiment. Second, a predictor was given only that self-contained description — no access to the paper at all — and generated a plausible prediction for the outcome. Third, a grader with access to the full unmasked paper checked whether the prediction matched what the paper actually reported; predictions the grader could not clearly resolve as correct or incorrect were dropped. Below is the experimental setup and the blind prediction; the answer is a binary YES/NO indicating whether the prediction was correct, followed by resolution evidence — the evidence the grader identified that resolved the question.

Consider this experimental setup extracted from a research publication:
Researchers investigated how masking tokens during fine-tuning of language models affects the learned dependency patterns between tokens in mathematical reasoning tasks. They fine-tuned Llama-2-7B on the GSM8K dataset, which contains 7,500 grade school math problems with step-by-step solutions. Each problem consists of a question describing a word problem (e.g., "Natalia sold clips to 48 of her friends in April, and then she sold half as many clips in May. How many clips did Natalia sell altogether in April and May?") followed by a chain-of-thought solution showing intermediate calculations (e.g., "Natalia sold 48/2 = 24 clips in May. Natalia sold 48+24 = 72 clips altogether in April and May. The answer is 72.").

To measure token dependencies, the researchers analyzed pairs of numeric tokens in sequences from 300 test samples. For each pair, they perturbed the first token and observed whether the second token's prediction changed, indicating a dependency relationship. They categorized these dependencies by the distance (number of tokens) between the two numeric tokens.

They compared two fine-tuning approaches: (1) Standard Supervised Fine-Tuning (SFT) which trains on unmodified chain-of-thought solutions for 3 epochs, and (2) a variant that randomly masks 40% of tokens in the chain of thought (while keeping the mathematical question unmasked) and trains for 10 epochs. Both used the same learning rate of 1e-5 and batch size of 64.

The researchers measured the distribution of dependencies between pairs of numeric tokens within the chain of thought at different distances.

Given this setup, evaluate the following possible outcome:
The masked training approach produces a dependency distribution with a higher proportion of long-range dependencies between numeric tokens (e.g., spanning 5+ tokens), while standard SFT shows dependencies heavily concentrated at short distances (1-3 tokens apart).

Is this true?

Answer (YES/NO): YES